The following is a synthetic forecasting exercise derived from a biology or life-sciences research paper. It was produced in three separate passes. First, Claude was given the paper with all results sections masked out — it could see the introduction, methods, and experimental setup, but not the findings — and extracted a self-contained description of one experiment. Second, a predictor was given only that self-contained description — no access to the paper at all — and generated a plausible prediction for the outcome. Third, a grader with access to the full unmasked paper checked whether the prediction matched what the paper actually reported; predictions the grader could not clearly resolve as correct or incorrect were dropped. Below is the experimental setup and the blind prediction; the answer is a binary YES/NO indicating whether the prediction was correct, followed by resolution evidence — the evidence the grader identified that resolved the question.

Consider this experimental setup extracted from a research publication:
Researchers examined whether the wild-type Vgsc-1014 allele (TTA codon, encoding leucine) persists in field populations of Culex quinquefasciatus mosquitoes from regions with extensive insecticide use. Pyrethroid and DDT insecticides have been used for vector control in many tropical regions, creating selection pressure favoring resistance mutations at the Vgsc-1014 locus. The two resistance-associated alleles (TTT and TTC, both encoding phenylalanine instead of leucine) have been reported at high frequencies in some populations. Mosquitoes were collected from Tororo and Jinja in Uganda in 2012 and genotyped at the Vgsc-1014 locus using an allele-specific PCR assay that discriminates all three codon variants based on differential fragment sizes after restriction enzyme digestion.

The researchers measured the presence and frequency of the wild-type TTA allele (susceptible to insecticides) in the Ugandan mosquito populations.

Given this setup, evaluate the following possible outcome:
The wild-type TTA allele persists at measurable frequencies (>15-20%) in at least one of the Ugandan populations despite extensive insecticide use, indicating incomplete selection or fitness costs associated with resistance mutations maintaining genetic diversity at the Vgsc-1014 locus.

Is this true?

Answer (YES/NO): YES